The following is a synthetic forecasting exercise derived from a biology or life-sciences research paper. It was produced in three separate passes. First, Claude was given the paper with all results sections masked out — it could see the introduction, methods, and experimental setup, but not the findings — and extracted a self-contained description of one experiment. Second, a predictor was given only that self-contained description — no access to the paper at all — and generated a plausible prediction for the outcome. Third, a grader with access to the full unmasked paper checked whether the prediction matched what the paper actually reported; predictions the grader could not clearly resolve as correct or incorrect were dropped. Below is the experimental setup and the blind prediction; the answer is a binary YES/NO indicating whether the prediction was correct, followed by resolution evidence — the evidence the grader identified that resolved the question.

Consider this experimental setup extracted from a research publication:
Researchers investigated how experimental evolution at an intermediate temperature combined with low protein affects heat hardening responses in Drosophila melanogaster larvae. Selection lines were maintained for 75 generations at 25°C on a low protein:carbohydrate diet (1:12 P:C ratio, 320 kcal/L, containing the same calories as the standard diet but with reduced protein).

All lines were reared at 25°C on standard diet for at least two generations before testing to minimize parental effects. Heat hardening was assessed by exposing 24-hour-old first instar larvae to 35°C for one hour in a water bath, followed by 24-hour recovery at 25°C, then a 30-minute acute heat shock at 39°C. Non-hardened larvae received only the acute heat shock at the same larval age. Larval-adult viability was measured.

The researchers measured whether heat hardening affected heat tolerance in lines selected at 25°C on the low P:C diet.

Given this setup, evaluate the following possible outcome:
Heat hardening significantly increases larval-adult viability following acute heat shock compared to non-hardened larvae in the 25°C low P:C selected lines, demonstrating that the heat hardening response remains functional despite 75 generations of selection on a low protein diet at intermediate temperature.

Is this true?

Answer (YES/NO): NO